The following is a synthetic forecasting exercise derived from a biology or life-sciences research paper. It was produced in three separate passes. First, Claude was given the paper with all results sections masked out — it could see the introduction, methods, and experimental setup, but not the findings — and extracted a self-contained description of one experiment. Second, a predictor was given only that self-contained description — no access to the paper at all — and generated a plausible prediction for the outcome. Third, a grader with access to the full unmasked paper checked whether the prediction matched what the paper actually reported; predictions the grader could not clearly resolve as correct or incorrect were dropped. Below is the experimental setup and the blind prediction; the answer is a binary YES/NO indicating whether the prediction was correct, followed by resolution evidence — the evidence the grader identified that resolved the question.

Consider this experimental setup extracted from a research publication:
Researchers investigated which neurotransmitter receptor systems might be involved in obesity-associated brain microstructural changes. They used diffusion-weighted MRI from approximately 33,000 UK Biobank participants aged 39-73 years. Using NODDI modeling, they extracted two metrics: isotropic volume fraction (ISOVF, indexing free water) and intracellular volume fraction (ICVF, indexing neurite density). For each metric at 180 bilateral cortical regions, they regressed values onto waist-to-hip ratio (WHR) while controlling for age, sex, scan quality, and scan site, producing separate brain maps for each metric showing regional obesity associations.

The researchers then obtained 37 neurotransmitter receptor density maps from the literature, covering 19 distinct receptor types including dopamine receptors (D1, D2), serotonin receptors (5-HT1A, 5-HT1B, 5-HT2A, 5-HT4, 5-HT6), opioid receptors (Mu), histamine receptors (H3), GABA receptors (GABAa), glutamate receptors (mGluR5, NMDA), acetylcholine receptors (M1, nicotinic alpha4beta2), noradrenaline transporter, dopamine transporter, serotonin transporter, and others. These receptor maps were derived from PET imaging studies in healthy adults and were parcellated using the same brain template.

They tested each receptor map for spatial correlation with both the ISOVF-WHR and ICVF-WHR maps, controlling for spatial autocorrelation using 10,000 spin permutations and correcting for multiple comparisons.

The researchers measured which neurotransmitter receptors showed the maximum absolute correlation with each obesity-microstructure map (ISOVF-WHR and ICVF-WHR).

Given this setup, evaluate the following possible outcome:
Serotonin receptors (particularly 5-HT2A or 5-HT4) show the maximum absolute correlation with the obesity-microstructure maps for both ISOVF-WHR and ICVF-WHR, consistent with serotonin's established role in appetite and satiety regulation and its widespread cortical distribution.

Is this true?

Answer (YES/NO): NO